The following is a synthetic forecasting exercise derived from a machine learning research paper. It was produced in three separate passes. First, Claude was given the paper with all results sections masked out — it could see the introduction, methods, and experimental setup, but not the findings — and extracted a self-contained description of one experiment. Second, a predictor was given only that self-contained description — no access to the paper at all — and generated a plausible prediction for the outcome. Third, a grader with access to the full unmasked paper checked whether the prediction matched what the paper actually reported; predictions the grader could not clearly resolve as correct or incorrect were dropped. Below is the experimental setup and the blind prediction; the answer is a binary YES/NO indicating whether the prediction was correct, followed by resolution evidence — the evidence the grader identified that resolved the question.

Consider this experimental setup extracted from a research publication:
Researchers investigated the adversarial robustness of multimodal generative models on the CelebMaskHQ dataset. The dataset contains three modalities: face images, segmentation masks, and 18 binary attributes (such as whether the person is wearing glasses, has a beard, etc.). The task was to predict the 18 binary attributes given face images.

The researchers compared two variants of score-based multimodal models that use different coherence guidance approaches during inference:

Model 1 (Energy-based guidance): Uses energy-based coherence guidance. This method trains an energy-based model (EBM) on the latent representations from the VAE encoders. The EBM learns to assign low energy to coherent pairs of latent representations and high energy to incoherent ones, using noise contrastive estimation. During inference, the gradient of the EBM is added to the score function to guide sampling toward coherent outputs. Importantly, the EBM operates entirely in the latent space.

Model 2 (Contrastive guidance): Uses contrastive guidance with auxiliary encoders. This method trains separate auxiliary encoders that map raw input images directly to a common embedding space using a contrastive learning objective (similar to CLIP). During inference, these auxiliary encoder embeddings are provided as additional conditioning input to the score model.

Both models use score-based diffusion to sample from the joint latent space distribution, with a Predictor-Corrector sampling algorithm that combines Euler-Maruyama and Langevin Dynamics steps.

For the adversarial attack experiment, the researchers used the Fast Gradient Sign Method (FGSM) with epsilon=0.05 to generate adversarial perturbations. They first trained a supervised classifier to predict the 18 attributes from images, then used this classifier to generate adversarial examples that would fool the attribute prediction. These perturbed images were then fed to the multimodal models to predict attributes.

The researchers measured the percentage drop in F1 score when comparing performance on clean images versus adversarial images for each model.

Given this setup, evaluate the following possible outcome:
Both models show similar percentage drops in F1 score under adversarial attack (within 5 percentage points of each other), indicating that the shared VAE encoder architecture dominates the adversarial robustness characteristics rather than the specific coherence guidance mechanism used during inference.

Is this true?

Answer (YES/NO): NO